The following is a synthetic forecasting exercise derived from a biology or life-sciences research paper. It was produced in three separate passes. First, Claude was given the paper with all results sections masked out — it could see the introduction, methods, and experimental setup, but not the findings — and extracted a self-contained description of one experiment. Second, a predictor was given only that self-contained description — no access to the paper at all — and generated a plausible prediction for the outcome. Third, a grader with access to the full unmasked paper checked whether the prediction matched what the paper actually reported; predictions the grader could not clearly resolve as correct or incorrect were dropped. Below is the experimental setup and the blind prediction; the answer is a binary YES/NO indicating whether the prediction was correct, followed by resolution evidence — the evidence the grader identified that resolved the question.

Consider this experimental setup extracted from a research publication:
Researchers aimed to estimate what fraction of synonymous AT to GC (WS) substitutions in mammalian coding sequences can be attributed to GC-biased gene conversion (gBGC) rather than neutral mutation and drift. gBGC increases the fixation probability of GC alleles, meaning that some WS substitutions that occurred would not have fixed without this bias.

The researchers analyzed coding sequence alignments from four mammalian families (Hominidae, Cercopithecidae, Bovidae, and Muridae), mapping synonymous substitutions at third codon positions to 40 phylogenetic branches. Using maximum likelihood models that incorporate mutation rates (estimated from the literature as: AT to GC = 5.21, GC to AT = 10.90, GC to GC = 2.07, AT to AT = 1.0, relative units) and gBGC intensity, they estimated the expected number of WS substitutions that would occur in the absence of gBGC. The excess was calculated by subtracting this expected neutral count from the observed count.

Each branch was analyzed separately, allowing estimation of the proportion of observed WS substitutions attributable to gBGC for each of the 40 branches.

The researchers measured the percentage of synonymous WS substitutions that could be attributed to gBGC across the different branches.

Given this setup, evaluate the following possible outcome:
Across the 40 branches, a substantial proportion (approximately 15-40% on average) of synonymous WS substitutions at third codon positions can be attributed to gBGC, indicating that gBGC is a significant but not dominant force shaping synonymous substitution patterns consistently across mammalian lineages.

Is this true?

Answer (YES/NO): NO